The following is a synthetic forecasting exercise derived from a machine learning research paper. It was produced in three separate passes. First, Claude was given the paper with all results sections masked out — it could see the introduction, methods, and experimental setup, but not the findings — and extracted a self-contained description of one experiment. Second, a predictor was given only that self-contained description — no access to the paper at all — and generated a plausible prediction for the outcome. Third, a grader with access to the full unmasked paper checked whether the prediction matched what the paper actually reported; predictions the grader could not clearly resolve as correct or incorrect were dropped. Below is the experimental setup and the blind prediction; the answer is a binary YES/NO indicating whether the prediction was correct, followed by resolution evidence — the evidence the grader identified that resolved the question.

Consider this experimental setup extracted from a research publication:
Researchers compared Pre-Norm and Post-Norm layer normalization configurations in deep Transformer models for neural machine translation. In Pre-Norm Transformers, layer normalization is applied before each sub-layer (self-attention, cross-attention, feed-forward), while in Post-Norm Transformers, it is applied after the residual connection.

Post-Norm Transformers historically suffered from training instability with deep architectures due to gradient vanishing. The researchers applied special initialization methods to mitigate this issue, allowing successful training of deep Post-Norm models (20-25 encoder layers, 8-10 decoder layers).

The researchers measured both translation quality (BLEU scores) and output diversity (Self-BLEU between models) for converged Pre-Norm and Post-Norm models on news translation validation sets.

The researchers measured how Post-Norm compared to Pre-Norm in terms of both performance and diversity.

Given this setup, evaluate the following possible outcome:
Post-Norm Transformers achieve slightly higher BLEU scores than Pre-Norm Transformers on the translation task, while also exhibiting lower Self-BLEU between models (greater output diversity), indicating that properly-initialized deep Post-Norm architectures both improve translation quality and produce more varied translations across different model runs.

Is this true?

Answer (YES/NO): NO